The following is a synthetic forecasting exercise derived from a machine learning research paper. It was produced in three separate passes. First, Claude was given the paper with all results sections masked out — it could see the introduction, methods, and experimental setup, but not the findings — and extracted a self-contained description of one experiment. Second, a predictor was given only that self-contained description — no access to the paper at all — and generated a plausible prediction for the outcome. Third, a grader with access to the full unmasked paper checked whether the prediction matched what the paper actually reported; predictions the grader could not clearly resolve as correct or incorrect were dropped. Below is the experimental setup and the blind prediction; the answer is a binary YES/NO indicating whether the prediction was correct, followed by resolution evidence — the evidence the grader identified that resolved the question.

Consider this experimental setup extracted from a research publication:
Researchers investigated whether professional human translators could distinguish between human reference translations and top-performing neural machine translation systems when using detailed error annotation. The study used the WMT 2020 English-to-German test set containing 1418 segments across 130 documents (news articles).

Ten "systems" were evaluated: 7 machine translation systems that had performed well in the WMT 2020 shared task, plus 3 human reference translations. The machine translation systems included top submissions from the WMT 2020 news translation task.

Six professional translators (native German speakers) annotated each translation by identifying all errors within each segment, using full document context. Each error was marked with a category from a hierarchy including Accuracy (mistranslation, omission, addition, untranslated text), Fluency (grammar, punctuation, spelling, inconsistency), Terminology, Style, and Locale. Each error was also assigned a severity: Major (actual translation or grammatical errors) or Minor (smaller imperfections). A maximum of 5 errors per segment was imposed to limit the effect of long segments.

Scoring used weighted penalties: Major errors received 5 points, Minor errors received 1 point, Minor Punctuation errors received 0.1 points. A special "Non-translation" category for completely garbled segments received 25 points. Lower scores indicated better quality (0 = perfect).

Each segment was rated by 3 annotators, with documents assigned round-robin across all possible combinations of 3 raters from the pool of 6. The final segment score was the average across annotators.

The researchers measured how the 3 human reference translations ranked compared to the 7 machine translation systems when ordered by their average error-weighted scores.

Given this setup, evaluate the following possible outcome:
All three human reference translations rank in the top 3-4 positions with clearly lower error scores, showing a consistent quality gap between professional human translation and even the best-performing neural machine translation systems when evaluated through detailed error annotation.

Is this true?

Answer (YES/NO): YES